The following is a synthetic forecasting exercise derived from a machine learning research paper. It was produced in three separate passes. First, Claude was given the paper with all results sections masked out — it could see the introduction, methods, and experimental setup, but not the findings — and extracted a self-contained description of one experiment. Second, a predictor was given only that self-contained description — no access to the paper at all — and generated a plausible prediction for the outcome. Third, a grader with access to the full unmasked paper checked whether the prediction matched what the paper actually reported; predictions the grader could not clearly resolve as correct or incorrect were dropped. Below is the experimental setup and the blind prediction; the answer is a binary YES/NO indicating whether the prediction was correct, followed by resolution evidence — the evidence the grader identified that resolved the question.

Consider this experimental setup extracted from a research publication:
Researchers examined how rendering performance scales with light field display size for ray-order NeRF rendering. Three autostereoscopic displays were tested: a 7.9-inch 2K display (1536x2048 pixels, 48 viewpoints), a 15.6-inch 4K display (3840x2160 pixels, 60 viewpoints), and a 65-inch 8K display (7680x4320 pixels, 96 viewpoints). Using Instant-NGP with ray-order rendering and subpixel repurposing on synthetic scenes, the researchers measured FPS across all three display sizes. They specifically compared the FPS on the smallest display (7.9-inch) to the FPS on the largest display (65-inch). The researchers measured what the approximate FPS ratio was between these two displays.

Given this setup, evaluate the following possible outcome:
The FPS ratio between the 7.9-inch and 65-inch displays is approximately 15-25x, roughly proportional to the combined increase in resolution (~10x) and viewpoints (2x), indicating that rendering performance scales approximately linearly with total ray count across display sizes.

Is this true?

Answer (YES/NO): NO